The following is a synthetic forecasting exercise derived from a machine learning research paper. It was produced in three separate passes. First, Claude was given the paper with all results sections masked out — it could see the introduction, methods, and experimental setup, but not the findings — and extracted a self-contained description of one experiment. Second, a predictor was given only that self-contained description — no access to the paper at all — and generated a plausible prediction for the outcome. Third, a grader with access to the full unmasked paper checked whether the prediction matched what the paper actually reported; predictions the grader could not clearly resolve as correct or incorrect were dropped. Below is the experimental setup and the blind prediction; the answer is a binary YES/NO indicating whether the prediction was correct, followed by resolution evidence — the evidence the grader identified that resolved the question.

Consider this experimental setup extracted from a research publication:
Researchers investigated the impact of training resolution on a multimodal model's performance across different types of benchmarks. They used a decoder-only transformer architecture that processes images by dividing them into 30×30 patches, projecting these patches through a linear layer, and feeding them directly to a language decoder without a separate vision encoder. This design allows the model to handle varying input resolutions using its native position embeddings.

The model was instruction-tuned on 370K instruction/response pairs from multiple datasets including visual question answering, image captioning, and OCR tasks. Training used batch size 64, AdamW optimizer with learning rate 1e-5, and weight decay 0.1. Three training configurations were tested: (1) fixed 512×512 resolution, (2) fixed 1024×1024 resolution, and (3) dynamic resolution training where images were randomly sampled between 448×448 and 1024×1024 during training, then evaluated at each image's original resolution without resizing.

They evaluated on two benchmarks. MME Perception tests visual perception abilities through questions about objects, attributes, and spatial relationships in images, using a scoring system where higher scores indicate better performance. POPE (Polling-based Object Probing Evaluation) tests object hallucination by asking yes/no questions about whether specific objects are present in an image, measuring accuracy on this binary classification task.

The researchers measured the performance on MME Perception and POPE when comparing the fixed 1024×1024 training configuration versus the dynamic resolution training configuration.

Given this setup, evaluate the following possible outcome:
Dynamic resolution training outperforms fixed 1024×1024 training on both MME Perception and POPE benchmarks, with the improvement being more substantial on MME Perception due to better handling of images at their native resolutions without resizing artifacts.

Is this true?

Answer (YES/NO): NO